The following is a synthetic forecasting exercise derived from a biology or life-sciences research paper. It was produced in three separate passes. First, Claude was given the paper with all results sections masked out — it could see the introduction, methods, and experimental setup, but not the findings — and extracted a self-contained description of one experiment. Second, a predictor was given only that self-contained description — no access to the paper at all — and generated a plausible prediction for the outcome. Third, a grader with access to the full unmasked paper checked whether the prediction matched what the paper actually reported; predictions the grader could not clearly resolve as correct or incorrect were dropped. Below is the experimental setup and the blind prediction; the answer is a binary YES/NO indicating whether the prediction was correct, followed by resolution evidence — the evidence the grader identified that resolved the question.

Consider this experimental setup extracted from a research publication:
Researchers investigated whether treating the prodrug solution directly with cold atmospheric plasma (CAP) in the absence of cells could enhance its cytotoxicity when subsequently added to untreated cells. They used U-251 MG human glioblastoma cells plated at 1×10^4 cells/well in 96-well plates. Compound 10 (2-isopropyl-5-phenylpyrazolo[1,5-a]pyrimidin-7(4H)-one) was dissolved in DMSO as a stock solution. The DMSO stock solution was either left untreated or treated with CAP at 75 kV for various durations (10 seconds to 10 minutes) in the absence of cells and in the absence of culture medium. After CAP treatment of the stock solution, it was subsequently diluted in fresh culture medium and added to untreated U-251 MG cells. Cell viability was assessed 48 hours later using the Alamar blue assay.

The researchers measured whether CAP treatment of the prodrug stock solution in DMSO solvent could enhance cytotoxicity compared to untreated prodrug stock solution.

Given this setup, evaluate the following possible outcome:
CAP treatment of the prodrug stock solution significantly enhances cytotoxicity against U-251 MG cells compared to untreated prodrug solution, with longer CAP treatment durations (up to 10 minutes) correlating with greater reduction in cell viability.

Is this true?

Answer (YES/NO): NO